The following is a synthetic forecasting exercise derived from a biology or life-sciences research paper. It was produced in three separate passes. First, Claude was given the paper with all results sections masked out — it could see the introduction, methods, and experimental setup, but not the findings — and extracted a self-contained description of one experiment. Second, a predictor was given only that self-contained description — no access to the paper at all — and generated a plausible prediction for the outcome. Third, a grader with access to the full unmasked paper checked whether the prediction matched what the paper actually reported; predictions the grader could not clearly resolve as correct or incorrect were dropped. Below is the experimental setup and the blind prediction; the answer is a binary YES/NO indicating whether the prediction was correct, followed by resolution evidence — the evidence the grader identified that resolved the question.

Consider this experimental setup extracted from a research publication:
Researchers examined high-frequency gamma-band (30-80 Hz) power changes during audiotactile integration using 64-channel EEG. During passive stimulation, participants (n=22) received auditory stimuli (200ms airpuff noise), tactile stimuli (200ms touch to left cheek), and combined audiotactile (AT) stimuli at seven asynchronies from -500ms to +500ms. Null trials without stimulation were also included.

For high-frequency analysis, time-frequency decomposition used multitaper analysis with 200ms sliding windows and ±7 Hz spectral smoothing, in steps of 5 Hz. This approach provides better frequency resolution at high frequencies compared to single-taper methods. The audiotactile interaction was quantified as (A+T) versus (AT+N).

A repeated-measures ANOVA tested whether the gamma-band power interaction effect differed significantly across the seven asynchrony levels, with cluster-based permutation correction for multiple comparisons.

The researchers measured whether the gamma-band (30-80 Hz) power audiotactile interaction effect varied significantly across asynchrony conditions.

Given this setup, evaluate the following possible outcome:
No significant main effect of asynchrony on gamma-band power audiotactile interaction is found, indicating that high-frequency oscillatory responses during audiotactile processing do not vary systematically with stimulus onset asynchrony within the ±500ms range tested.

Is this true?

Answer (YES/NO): YES